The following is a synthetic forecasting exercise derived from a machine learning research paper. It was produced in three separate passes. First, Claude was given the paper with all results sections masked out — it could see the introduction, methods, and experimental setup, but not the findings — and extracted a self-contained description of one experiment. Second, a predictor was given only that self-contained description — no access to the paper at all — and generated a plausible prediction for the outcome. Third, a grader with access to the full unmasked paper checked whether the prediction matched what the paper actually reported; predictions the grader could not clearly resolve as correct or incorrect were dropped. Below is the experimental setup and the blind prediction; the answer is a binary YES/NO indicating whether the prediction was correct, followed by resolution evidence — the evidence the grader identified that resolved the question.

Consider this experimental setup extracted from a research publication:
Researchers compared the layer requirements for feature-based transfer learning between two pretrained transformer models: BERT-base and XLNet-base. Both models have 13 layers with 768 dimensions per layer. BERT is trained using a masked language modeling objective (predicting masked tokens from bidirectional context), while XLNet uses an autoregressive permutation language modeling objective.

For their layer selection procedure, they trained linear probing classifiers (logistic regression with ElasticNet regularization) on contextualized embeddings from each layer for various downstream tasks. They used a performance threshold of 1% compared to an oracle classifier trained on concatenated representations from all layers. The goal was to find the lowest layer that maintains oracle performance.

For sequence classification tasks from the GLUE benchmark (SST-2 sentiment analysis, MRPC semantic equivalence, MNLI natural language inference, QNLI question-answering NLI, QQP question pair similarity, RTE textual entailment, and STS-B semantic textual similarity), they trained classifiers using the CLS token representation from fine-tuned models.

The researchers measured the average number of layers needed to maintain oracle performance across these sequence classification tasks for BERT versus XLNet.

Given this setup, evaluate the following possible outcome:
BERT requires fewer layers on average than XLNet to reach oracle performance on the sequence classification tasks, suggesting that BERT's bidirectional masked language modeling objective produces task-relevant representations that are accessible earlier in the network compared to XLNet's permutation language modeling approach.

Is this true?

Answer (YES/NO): NO